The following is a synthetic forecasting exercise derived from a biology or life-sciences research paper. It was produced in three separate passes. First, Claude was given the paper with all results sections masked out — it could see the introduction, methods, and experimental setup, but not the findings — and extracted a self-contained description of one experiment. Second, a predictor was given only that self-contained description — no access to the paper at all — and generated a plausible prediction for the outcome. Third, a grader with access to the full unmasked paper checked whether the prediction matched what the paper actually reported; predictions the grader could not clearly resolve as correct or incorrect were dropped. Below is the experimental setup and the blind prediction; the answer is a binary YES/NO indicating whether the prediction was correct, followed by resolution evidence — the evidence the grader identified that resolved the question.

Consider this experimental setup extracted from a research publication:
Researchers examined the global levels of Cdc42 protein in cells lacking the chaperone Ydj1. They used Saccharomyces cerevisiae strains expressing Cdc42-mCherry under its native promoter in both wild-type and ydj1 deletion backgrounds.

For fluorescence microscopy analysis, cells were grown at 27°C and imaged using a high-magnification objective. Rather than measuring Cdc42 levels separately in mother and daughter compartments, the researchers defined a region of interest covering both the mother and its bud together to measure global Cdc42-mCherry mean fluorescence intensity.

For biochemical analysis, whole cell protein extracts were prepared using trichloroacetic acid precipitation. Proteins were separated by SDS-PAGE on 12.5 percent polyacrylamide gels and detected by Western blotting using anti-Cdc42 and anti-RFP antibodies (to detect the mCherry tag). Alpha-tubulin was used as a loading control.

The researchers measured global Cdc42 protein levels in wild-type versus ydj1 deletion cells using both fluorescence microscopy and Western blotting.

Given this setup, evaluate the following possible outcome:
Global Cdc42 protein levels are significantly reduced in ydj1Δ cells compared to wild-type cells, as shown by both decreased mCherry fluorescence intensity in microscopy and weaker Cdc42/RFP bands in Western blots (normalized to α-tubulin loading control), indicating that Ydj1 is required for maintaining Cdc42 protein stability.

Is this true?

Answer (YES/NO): YES